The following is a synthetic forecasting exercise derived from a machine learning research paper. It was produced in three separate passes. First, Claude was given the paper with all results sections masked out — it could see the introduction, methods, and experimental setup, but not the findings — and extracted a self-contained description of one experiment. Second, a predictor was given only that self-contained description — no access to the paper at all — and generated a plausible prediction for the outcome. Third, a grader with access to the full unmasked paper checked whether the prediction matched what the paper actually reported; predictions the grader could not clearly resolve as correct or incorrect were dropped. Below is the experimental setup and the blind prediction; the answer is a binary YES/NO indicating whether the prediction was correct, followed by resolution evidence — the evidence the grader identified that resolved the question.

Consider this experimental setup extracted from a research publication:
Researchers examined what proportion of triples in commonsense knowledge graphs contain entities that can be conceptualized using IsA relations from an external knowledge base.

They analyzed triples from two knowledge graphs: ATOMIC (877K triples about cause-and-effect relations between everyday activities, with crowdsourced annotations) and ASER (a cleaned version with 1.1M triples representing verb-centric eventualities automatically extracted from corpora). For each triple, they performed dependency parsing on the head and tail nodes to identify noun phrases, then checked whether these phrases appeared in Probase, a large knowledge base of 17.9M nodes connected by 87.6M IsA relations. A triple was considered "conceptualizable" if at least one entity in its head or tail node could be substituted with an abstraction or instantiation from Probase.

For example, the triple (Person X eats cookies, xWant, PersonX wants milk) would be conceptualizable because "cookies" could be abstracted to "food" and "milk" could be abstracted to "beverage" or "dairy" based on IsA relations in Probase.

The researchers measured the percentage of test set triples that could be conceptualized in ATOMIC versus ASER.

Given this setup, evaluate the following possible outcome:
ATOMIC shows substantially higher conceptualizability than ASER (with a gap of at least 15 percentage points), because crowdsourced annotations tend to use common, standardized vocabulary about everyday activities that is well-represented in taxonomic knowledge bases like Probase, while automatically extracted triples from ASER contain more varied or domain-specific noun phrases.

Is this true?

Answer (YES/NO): NO